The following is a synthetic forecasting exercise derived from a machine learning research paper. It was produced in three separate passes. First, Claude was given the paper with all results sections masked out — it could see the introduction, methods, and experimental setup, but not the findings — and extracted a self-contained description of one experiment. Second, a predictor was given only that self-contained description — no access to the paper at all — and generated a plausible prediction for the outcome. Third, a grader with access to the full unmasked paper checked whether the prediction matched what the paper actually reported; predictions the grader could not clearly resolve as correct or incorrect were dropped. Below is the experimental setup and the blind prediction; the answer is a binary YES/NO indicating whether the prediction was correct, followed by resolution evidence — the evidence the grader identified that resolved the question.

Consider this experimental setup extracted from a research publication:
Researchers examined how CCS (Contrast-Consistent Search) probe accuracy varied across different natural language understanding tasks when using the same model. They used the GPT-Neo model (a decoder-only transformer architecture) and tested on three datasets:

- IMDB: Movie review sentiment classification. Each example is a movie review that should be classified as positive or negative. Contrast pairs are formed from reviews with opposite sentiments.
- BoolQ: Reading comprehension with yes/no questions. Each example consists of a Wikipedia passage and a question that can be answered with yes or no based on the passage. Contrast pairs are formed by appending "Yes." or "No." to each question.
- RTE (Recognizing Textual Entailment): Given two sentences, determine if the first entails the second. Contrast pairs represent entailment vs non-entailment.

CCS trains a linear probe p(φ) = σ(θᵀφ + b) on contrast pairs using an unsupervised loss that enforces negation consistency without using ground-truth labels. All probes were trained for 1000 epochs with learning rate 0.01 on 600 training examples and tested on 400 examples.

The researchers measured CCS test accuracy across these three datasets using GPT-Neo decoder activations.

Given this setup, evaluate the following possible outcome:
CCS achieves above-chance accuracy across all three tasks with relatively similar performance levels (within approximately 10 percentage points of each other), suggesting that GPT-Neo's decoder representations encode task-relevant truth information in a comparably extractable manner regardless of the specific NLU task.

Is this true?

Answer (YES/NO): NO